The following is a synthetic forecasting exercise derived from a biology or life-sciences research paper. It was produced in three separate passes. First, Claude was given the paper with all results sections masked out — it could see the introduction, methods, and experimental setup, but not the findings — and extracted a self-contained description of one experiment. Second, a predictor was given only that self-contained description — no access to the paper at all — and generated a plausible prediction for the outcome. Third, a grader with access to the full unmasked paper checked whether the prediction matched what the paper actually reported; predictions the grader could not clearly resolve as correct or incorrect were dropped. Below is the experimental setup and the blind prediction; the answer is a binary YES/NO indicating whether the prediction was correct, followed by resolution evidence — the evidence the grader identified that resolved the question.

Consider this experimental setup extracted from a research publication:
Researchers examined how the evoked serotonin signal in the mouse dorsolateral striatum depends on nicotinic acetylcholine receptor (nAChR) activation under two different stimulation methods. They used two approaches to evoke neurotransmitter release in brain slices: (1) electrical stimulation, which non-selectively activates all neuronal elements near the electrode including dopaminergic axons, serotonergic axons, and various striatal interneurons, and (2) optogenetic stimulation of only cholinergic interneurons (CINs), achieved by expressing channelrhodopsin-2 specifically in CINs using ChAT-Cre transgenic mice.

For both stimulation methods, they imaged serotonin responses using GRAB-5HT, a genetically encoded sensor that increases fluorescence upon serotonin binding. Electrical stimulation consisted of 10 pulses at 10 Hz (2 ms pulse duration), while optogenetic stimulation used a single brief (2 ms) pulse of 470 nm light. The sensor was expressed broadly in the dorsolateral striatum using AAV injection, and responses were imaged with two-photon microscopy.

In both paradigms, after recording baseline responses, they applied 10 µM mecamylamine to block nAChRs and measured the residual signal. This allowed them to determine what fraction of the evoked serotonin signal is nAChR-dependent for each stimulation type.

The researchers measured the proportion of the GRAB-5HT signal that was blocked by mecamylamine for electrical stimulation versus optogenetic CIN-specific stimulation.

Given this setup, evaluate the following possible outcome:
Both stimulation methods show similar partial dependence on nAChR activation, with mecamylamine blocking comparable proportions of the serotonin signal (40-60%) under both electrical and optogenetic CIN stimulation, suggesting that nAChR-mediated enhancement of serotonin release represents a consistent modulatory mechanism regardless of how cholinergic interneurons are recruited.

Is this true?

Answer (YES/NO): NO